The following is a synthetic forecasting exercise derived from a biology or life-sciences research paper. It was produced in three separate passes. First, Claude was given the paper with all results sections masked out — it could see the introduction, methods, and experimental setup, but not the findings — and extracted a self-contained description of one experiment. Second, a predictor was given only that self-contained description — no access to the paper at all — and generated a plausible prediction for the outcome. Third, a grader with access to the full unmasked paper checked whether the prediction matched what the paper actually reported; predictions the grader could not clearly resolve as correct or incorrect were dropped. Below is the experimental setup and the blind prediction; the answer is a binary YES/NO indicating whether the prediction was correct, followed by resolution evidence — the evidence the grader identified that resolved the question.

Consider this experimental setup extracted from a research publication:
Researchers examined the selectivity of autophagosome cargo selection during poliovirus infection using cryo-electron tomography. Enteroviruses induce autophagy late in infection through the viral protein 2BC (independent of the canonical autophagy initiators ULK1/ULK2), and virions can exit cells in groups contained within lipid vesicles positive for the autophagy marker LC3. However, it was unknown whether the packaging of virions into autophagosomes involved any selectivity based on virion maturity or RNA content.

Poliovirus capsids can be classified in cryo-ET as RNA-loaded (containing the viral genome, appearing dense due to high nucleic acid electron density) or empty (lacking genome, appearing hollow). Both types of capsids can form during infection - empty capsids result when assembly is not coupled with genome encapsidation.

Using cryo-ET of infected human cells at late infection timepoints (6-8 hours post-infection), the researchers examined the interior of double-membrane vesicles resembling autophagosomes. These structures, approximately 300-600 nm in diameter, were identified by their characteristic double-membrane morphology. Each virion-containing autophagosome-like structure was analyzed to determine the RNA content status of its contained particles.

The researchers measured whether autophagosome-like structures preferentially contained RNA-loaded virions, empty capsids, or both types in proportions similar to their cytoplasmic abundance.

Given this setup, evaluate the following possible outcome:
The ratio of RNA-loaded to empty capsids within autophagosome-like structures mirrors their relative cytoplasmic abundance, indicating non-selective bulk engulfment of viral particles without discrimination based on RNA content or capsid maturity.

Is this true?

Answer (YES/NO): NO